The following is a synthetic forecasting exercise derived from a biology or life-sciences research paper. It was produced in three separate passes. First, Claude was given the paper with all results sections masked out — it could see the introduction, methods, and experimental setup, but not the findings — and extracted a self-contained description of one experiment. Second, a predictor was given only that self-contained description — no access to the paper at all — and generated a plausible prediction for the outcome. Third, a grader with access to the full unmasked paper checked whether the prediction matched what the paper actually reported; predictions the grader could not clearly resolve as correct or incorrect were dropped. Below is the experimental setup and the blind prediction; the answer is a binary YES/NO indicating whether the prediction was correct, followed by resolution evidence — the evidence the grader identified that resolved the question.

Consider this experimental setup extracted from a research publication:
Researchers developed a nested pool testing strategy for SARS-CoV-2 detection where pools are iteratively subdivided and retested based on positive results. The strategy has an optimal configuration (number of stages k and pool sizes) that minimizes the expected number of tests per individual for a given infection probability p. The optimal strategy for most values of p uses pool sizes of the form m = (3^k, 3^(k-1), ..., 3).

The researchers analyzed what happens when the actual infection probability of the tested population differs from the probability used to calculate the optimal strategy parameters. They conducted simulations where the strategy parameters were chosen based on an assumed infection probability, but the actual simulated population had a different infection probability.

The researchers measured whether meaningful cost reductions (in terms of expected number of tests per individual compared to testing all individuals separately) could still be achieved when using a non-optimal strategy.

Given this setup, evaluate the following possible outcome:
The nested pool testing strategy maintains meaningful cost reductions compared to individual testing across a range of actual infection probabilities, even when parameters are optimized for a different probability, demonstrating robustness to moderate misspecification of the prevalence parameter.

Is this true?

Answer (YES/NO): YES